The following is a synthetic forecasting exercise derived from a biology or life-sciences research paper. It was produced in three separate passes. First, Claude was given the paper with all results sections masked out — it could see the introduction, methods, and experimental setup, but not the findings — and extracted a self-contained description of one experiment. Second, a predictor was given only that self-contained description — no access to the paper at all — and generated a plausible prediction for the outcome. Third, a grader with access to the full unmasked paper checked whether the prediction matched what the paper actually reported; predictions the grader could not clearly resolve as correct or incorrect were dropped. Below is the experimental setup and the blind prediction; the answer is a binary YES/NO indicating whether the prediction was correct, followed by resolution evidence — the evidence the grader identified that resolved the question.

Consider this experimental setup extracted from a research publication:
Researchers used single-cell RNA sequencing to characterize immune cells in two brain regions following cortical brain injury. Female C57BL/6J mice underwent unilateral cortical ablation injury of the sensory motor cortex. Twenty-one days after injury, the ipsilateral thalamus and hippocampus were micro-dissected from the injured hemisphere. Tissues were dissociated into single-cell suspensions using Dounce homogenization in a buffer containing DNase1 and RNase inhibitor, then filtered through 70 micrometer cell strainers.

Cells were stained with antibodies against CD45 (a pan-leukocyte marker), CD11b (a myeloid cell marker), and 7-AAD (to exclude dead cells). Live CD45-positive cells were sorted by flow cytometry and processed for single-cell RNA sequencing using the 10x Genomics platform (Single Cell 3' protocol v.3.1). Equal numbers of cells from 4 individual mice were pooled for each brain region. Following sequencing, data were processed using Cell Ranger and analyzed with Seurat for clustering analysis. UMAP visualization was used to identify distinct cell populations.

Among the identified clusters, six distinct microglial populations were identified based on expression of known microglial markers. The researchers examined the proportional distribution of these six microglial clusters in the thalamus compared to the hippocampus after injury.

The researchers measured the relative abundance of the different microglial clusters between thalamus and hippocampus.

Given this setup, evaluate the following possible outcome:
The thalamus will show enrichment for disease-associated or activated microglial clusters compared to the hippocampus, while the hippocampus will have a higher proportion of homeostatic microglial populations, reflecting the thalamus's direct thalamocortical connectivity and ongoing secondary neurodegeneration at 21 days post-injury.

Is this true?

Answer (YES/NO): YES